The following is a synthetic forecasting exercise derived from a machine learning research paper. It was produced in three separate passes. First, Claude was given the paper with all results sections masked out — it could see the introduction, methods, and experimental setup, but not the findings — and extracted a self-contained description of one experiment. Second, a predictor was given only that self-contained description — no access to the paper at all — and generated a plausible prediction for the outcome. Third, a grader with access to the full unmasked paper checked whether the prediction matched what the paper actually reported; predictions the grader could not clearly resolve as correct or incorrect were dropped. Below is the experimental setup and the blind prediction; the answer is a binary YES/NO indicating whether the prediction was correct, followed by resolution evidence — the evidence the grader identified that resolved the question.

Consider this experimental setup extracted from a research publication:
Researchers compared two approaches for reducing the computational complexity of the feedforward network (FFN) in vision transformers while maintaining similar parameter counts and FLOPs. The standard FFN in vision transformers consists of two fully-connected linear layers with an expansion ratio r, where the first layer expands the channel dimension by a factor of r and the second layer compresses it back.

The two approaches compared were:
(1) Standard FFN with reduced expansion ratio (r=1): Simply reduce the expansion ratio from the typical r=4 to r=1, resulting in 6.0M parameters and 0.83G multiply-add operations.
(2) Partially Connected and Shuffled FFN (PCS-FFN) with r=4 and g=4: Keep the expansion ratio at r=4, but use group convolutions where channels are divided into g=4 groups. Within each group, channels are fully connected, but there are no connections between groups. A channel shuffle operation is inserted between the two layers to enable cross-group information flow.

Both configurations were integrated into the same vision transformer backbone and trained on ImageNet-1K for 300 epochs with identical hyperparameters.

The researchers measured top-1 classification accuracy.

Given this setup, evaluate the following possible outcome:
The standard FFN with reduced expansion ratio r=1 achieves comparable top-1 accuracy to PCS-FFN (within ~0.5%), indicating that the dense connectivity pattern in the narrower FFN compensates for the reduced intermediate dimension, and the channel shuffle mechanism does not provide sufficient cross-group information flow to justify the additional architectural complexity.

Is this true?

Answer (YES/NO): NO